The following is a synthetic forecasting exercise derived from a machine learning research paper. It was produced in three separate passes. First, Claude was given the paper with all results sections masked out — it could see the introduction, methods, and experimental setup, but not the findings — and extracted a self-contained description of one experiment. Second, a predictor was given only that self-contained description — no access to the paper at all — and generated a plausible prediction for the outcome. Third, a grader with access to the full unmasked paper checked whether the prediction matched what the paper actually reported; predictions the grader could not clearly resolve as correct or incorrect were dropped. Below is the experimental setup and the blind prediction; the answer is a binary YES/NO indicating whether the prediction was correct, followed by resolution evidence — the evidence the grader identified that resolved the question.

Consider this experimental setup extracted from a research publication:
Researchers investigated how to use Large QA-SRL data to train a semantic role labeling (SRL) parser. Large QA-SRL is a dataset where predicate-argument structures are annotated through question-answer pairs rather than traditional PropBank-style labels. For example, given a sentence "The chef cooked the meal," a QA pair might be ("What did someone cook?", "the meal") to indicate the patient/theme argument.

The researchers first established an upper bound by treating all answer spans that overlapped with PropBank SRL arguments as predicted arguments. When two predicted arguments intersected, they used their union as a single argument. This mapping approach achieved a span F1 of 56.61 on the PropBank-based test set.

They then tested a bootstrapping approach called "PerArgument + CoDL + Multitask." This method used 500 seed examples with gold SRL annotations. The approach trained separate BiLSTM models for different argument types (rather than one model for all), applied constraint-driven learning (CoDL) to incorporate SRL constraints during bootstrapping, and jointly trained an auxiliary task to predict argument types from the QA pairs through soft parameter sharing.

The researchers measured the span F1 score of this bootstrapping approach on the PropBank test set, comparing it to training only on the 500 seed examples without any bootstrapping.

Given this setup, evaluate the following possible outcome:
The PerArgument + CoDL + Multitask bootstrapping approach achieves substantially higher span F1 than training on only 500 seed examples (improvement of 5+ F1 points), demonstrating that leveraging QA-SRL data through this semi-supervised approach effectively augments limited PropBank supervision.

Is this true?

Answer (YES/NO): NO